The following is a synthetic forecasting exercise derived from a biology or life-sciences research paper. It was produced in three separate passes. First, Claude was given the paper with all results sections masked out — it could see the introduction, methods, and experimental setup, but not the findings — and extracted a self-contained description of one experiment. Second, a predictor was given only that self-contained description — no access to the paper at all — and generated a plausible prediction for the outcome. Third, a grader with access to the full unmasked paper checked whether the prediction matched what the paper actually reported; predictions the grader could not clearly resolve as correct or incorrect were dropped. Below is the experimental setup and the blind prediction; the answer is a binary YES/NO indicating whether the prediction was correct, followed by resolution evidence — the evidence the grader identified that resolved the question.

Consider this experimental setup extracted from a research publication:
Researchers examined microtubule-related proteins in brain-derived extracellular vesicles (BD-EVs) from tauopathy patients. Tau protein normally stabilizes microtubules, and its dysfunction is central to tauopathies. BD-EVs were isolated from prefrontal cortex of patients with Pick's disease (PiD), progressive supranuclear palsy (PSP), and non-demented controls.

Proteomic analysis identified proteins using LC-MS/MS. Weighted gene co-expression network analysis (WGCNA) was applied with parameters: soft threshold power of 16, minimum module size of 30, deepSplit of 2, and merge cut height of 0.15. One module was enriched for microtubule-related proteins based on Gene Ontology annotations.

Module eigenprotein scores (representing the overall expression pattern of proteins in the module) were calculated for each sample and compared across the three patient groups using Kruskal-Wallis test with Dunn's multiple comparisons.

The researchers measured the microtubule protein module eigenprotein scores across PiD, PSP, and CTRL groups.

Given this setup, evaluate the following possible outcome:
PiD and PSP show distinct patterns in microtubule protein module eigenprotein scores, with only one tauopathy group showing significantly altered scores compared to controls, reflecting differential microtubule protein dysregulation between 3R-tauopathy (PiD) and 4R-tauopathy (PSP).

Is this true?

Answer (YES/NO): YES